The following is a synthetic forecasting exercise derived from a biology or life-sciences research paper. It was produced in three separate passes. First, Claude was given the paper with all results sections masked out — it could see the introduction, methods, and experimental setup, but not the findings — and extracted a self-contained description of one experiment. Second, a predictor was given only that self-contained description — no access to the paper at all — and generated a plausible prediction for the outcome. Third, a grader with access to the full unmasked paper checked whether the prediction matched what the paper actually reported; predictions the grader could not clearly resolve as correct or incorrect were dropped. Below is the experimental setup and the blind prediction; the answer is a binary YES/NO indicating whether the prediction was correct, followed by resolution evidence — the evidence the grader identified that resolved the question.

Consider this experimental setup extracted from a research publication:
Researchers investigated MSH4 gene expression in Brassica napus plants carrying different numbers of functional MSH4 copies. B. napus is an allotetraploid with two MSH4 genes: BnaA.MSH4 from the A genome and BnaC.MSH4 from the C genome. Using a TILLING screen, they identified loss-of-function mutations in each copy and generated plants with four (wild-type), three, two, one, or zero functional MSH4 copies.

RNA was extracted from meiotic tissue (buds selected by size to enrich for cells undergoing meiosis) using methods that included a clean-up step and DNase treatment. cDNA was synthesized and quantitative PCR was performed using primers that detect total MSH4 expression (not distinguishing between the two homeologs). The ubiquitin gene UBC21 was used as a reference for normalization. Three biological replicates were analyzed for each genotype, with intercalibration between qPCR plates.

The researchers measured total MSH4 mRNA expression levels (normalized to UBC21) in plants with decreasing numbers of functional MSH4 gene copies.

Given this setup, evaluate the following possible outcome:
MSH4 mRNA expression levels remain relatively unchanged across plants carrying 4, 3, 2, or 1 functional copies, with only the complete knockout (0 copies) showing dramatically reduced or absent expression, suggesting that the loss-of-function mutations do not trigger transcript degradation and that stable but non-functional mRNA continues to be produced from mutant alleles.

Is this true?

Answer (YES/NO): YES